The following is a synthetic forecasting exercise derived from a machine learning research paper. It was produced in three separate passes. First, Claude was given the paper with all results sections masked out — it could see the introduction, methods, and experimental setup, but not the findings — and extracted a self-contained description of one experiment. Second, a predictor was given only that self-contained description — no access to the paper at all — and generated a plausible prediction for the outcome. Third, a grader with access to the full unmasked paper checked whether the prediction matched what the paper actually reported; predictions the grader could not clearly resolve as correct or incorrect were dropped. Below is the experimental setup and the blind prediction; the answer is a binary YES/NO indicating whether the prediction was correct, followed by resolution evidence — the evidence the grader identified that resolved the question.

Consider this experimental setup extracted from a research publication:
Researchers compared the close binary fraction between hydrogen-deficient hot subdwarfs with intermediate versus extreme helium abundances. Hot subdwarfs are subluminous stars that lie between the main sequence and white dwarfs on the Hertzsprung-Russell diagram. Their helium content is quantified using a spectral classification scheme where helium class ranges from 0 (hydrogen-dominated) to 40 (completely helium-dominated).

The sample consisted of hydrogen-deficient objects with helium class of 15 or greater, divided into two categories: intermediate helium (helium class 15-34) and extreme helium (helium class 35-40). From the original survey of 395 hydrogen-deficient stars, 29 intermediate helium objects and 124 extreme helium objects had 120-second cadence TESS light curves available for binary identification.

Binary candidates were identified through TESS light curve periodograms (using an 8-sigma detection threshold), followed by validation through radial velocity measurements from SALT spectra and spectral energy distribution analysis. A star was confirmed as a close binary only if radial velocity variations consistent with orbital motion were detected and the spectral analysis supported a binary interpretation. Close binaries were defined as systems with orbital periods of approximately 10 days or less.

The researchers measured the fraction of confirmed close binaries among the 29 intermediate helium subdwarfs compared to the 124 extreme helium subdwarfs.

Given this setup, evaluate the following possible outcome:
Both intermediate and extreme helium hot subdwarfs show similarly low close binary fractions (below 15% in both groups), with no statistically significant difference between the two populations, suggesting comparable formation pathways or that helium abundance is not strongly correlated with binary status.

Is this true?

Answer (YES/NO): NO